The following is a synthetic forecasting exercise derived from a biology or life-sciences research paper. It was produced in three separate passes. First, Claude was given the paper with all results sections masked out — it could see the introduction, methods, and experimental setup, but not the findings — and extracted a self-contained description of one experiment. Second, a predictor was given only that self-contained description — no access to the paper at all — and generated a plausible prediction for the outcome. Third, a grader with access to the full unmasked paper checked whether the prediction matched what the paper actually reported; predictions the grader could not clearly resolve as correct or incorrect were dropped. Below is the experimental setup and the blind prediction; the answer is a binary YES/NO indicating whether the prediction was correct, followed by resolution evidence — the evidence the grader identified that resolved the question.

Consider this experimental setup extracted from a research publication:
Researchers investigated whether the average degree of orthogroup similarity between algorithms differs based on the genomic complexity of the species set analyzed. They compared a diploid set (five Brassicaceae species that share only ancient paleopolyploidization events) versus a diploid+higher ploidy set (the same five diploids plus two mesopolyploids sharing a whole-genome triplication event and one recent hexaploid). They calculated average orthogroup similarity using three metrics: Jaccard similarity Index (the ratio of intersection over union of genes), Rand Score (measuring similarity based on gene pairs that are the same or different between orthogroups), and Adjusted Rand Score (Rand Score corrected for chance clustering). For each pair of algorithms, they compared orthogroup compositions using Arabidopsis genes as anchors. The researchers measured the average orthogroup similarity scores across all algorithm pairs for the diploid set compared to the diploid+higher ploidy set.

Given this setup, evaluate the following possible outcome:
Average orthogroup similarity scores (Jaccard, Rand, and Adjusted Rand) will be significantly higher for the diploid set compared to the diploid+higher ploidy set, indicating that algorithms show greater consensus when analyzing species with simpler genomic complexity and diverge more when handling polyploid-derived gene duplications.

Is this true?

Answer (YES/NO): NO